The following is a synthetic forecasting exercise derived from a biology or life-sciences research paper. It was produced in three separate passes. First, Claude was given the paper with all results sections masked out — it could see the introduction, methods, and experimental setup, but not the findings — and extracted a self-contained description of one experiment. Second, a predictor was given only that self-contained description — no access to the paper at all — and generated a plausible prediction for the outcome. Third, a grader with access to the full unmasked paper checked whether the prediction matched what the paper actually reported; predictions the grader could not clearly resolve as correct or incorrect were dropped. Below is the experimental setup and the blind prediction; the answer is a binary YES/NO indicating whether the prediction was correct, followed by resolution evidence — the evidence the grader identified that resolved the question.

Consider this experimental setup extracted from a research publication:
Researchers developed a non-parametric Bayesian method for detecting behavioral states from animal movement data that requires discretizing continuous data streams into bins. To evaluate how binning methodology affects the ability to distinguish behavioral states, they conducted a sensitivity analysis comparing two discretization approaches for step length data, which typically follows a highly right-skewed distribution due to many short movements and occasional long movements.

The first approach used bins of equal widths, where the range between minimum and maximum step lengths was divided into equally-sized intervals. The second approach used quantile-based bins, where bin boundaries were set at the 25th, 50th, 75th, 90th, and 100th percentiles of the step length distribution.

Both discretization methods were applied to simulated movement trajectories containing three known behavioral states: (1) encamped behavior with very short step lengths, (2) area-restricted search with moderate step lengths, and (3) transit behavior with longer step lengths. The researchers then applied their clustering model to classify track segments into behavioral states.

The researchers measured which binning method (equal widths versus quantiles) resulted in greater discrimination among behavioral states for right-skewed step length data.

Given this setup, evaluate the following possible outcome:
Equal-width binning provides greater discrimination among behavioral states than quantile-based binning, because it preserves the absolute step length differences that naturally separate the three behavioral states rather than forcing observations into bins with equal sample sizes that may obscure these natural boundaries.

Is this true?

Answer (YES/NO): NO